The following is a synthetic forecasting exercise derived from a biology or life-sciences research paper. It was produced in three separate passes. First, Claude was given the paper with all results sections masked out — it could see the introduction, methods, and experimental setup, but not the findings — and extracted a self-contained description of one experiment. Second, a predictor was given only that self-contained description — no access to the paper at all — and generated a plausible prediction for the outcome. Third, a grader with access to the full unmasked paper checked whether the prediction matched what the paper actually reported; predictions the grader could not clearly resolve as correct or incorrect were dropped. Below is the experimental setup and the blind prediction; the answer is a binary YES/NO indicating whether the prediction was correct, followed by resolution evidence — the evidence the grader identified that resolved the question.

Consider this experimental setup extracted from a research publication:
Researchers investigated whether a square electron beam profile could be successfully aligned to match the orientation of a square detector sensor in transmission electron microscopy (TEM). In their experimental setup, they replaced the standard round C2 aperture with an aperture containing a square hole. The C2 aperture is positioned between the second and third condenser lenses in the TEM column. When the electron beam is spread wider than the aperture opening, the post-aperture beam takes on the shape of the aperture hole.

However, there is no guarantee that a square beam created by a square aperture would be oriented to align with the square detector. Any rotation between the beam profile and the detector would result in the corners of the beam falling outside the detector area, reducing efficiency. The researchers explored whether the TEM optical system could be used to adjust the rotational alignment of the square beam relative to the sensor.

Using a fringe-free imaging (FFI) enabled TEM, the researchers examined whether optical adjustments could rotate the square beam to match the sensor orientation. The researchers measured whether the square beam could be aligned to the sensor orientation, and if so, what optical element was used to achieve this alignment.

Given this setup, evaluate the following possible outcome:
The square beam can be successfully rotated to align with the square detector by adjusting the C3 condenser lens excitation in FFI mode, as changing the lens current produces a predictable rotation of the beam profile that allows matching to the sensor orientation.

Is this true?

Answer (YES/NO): NO